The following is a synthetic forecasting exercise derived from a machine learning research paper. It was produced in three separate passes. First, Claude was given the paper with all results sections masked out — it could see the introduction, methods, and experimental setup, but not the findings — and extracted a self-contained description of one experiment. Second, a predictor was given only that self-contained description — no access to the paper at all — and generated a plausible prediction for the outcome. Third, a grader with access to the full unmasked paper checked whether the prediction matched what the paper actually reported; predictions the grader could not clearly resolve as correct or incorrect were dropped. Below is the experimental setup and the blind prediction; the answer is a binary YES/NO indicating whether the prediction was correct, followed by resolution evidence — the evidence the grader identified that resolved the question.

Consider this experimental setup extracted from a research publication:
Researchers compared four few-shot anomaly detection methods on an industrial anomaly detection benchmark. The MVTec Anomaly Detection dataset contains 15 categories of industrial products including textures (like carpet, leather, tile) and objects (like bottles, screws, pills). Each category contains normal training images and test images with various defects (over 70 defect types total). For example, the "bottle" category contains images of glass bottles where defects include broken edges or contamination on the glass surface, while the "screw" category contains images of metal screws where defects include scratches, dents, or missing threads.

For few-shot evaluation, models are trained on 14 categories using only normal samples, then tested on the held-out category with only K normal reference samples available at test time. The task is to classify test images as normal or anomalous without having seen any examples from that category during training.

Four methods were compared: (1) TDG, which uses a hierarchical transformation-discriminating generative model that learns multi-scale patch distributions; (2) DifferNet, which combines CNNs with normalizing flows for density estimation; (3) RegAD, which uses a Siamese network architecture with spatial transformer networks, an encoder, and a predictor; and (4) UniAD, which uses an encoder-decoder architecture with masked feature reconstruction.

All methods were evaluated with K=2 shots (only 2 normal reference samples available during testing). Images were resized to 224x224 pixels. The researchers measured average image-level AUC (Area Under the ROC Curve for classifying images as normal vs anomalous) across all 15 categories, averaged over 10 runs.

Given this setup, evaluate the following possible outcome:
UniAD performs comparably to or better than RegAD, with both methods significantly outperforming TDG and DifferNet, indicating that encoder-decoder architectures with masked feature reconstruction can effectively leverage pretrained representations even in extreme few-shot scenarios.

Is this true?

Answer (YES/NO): NO